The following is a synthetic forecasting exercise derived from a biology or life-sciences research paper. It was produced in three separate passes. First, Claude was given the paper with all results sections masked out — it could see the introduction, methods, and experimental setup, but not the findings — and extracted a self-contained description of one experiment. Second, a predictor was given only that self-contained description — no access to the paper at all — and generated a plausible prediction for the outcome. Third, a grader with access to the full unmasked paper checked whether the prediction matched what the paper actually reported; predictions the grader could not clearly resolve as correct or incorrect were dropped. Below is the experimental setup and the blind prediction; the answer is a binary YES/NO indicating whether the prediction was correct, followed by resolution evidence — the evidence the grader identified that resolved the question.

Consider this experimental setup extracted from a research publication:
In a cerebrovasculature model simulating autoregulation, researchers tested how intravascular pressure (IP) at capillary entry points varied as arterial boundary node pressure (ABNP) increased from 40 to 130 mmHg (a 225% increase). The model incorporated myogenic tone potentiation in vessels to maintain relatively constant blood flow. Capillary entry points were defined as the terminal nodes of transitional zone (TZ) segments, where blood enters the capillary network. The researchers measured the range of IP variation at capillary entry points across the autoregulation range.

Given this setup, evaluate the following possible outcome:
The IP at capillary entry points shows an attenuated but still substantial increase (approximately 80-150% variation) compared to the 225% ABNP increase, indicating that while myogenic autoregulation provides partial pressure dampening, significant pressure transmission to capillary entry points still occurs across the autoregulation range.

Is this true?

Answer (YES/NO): NO